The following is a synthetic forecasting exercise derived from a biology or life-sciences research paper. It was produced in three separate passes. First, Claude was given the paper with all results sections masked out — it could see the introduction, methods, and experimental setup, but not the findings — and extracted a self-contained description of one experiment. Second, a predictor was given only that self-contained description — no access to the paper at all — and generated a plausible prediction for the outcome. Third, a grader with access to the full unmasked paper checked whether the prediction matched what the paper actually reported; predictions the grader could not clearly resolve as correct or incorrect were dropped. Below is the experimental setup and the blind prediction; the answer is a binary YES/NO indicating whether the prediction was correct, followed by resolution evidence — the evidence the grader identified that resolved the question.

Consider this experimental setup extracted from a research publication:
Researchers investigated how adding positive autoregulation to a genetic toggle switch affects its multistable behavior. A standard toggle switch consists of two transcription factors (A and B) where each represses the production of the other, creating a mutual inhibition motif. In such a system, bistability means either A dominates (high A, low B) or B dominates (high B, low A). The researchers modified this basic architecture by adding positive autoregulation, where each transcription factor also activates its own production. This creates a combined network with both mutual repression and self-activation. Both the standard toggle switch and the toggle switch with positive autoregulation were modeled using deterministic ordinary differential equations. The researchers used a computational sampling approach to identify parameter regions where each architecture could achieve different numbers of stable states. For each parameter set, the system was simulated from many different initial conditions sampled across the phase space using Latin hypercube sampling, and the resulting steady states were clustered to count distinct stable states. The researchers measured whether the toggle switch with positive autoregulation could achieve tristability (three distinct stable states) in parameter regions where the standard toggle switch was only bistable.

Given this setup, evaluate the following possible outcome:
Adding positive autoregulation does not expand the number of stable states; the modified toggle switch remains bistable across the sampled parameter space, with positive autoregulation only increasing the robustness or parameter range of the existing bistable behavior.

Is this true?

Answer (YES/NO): NO